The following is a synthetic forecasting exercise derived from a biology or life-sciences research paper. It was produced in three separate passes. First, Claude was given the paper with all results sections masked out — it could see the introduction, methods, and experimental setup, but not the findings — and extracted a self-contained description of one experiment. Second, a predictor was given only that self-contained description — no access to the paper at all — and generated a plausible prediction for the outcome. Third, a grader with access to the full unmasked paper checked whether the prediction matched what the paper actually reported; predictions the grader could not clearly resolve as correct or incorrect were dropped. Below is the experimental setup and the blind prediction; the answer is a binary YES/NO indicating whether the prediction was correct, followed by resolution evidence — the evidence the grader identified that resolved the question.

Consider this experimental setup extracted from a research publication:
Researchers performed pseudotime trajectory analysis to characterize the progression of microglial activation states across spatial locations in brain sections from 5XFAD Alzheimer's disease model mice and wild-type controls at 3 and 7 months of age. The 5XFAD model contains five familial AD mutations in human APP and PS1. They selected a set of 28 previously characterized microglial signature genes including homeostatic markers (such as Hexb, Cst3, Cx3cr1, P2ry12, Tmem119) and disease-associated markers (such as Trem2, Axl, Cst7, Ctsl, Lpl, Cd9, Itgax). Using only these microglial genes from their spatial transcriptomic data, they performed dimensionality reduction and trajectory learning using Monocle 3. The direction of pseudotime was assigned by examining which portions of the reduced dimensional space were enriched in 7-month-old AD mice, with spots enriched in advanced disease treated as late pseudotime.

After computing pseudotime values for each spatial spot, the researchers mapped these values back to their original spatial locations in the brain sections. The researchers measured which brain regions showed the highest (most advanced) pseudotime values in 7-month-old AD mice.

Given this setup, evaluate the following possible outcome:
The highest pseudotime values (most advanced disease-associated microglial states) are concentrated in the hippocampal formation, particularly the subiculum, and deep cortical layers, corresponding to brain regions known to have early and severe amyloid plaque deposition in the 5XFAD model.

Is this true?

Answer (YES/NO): NO